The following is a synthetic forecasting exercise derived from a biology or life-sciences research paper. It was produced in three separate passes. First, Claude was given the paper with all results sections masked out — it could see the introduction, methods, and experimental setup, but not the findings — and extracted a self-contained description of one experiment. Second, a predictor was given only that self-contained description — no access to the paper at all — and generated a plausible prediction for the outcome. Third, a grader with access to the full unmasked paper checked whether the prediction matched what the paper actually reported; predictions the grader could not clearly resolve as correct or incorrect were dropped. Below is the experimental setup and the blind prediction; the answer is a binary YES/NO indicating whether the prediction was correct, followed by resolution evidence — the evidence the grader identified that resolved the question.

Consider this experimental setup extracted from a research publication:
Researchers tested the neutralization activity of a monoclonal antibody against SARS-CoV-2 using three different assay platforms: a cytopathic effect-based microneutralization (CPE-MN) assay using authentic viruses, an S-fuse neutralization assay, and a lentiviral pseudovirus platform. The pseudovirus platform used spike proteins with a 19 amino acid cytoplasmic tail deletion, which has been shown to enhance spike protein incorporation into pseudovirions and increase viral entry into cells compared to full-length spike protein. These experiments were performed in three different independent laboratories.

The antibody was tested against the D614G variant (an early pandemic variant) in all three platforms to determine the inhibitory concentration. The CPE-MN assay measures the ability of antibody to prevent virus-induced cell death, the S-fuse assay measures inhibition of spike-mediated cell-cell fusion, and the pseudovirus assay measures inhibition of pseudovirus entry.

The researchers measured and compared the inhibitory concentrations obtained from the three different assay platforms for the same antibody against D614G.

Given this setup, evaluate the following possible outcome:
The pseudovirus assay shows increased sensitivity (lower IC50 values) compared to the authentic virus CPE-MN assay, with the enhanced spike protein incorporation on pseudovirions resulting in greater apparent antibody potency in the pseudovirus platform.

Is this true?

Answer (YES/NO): NO